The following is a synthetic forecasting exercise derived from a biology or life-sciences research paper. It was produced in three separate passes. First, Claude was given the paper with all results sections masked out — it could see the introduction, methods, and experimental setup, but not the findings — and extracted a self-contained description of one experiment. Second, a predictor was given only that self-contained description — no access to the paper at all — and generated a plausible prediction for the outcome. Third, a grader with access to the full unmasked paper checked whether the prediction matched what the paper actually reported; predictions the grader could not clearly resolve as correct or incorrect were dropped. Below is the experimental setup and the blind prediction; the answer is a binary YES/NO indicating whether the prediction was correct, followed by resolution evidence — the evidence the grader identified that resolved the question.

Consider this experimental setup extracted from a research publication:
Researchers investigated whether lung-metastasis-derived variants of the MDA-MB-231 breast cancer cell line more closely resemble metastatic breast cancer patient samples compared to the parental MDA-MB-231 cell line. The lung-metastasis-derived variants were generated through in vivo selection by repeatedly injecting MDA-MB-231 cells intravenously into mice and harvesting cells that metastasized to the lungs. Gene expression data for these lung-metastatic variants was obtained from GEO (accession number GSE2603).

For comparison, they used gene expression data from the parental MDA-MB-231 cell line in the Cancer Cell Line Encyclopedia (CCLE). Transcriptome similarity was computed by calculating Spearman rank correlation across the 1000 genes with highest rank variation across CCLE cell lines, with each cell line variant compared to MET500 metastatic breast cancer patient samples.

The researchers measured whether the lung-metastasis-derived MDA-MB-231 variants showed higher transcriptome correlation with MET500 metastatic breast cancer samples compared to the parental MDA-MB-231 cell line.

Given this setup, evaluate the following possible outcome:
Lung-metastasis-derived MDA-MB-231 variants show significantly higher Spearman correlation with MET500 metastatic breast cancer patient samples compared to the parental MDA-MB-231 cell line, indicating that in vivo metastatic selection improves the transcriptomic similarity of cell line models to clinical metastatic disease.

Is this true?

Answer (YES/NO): NO